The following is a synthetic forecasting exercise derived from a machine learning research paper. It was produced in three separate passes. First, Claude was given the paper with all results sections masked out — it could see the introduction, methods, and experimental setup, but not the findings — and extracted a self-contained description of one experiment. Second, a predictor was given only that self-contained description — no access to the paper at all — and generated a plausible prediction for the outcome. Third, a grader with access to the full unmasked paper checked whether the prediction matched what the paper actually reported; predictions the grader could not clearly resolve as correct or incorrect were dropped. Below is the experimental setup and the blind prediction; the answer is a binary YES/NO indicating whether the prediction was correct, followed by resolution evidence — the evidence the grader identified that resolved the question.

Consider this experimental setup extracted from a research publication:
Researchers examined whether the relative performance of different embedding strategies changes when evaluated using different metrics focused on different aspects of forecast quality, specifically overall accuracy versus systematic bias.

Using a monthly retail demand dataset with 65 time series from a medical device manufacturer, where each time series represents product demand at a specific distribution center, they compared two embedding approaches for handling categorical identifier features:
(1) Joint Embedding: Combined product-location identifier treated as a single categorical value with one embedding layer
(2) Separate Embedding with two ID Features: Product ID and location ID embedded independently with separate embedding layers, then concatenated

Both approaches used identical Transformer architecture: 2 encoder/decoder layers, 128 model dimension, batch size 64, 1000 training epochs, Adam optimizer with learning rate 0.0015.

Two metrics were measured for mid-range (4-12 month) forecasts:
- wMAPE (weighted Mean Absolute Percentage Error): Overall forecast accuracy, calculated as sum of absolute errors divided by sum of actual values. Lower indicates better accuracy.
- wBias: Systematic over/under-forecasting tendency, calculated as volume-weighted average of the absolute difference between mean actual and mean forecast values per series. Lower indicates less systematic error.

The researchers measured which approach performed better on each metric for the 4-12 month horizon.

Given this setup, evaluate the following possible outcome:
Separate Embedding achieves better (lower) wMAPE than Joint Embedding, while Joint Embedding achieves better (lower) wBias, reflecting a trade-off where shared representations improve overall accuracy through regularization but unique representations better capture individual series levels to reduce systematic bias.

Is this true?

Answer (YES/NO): NO